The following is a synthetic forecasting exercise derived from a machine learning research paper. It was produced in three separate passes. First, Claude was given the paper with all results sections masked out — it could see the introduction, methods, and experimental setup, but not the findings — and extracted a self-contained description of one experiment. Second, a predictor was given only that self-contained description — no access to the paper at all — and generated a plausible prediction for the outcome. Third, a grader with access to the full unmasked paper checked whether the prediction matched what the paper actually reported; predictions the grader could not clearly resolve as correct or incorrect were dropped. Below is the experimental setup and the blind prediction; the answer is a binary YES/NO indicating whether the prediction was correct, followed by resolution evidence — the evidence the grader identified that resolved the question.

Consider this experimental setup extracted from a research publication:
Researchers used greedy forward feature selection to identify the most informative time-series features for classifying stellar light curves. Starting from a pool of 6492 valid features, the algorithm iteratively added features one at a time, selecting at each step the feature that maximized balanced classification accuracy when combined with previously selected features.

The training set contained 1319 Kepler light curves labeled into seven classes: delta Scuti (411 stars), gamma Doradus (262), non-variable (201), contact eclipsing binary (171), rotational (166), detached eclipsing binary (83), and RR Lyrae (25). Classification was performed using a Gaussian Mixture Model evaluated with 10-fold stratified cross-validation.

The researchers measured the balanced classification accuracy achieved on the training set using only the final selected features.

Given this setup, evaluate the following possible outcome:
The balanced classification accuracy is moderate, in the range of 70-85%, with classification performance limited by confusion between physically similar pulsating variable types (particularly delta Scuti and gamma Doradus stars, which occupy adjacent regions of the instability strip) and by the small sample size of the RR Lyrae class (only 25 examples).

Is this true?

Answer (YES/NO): NO